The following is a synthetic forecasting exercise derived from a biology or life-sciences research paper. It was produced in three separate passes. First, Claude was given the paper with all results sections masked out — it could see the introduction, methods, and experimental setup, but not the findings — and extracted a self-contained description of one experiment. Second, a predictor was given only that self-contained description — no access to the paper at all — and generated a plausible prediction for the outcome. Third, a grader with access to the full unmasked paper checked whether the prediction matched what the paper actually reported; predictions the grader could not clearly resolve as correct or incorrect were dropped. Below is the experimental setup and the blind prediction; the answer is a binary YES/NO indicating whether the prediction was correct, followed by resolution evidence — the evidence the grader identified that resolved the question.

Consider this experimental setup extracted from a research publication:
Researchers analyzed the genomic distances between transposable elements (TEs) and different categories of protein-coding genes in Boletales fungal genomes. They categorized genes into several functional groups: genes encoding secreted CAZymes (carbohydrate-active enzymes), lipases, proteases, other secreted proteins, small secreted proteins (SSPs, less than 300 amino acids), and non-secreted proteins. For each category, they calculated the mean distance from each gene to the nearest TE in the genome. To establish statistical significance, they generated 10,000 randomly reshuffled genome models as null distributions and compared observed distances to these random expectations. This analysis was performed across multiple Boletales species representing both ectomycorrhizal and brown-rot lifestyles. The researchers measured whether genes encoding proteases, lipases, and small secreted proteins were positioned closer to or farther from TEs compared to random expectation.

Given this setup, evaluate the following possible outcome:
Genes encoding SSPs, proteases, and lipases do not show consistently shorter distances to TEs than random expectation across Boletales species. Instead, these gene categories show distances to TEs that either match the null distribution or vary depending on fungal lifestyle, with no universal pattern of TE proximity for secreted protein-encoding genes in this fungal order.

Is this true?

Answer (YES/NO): NO